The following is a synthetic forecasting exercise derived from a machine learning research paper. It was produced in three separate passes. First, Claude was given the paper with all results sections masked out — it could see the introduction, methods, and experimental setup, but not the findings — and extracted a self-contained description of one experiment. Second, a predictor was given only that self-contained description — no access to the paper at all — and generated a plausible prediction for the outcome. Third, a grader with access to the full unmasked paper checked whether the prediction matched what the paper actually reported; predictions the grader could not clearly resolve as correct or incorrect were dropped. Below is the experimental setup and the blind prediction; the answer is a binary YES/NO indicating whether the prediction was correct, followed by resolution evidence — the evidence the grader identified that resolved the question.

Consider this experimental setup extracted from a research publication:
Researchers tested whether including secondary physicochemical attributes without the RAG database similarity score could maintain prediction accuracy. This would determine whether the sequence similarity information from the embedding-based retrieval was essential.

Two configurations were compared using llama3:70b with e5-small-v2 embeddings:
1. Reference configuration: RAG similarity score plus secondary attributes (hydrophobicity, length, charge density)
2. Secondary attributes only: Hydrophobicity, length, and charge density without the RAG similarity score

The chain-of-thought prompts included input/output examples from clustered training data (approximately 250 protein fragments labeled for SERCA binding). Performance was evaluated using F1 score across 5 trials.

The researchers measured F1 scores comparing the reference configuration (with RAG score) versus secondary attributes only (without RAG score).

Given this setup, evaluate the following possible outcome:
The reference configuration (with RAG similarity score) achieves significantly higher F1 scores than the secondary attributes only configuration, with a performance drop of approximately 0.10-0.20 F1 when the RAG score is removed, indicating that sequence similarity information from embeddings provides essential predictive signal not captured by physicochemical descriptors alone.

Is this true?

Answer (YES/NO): NO